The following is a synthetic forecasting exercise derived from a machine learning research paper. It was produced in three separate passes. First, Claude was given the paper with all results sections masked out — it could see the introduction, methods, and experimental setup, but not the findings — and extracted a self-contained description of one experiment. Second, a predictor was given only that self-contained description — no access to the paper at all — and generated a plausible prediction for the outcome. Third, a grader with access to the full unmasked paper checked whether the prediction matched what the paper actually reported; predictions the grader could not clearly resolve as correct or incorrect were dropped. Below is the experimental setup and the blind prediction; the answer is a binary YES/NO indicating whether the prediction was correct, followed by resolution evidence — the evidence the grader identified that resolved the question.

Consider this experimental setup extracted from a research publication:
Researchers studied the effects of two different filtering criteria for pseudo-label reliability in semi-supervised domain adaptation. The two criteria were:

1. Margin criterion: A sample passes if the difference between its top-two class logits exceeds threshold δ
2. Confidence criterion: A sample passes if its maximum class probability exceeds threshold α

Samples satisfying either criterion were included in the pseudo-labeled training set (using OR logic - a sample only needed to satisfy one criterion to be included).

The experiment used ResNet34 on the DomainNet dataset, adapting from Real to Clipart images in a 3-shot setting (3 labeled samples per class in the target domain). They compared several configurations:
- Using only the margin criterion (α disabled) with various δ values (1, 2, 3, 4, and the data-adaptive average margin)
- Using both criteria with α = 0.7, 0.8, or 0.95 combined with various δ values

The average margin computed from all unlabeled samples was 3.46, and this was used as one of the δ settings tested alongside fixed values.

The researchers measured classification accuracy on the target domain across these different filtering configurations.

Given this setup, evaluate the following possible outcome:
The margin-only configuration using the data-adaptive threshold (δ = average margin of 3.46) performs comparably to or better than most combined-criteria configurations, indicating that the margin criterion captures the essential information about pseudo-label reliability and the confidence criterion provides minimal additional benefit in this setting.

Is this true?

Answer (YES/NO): YES